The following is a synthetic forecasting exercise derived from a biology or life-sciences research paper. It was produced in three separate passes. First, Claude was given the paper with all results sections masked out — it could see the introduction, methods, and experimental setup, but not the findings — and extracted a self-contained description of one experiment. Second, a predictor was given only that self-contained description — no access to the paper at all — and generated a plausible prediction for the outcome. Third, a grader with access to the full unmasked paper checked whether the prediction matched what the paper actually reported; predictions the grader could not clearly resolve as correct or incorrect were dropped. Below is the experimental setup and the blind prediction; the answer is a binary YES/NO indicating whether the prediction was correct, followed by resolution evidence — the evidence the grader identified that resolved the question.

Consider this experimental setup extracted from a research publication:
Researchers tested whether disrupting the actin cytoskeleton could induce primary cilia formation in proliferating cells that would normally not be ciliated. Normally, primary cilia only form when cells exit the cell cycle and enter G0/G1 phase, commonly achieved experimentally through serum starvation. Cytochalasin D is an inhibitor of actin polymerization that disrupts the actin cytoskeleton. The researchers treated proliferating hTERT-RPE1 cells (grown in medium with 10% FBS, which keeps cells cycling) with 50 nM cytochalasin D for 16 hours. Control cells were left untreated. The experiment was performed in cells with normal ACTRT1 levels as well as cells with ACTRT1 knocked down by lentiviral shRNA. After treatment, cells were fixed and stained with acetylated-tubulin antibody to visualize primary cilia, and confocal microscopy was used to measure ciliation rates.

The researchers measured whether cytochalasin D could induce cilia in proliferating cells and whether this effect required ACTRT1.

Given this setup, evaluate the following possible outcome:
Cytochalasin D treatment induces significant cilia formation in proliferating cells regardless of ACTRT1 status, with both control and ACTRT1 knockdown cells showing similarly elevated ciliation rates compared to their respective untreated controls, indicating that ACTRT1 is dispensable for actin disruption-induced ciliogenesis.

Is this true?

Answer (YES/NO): YES